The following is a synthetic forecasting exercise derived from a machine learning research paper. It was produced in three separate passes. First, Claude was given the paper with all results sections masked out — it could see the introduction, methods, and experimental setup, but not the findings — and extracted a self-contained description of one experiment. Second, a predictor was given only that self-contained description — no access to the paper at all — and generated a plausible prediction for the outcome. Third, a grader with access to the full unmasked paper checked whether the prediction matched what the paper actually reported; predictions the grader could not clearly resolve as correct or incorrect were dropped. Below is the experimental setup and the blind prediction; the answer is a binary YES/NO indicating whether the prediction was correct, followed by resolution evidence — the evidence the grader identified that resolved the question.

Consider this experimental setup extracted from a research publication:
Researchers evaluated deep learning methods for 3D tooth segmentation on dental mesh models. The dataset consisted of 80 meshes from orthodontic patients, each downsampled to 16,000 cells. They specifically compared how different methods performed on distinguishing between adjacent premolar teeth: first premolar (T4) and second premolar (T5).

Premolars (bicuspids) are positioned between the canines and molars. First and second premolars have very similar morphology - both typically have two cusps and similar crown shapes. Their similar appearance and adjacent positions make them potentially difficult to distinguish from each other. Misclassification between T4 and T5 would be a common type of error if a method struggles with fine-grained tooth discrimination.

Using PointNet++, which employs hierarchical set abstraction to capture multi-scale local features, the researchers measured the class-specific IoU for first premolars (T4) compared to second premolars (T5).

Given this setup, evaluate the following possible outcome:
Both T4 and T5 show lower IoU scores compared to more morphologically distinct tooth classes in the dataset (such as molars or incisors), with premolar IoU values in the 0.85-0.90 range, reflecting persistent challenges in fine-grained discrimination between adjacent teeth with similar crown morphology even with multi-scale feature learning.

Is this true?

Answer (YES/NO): NO